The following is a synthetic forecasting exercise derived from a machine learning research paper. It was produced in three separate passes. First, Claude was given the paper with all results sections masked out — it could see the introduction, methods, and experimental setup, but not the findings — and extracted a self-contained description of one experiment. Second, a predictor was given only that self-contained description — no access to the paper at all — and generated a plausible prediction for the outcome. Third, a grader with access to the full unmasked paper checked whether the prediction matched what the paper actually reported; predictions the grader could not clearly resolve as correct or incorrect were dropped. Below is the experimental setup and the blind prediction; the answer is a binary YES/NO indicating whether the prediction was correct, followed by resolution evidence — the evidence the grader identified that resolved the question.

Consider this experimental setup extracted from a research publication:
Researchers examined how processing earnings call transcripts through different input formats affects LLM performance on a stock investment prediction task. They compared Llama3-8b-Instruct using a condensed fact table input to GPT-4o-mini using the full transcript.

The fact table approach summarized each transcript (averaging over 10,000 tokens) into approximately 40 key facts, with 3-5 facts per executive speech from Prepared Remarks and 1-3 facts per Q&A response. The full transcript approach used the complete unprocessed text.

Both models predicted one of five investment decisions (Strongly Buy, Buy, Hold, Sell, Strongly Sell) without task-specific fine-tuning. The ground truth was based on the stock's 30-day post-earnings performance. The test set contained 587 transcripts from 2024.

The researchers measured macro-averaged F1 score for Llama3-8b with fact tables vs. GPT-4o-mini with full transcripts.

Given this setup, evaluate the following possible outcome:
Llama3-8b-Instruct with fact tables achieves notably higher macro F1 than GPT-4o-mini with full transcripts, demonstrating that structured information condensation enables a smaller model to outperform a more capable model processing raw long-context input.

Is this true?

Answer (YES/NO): YES